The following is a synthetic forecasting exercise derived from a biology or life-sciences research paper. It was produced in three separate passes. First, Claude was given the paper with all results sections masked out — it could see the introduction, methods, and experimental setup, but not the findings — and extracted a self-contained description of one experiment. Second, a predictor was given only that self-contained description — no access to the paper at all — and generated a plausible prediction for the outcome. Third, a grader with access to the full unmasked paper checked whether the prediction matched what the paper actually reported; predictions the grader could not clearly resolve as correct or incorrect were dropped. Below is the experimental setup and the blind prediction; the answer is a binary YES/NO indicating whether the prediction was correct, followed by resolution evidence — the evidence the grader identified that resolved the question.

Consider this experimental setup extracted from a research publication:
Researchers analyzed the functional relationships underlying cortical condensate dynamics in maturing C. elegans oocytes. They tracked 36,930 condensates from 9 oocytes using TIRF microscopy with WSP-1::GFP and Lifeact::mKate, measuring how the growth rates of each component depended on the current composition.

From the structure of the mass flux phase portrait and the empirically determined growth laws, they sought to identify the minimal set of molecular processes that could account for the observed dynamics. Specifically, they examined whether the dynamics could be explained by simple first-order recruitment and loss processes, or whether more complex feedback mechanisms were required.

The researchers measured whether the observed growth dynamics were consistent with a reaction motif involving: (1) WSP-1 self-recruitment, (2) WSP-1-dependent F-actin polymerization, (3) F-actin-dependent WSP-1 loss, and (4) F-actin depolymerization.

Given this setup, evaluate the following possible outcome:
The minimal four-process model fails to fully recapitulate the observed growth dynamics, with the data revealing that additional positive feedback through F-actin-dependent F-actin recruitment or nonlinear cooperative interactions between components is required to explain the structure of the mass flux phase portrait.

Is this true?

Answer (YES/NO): NO